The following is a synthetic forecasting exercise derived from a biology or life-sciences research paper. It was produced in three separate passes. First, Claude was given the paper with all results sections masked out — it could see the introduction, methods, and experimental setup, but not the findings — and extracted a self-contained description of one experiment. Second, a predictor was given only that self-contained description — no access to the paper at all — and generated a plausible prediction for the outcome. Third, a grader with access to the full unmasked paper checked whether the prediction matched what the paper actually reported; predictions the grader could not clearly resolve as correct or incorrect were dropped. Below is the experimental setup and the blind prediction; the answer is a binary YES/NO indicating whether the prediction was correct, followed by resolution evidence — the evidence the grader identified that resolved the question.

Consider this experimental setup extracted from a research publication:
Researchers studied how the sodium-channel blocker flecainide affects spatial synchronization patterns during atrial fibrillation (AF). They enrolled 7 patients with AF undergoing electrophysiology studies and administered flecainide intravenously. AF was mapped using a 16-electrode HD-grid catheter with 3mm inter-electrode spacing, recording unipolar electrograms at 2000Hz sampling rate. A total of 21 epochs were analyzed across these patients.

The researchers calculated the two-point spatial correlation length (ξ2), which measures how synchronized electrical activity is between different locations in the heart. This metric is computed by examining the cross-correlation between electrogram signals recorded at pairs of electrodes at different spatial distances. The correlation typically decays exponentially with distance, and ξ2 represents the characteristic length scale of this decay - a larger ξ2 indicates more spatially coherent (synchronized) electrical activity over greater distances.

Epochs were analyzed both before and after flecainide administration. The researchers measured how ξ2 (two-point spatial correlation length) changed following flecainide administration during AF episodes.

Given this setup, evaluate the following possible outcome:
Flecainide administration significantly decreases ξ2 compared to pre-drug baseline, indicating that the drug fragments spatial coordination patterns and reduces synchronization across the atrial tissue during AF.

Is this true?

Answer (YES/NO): NO